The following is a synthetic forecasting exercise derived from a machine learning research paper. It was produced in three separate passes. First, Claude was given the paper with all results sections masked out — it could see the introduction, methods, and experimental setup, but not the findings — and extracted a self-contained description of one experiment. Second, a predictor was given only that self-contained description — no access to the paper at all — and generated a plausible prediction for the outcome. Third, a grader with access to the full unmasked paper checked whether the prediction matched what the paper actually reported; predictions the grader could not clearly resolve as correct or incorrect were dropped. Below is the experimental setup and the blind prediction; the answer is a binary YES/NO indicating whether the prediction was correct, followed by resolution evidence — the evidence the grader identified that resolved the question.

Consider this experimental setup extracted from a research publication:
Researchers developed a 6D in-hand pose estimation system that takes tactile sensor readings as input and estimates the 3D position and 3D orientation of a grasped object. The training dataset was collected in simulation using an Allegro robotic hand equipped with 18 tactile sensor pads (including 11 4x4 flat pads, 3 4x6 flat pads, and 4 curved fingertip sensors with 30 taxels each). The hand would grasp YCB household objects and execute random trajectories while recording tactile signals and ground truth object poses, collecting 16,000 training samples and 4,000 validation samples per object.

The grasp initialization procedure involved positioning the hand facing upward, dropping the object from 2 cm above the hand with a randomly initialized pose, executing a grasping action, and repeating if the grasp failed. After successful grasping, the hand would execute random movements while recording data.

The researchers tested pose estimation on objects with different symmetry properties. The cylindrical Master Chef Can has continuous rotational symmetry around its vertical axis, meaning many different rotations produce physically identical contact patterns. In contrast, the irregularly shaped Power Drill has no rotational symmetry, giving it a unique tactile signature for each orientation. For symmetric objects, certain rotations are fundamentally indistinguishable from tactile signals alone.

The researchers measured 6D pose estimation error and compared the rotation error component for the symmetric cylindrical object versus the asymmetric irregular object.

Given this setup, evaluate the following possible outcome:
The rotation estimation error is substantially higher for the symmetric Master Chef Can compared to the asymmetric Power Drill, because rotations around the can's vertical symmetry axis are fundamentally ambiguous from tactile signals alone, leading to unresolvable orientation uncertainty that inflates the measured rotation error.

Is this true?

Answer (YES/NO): NO